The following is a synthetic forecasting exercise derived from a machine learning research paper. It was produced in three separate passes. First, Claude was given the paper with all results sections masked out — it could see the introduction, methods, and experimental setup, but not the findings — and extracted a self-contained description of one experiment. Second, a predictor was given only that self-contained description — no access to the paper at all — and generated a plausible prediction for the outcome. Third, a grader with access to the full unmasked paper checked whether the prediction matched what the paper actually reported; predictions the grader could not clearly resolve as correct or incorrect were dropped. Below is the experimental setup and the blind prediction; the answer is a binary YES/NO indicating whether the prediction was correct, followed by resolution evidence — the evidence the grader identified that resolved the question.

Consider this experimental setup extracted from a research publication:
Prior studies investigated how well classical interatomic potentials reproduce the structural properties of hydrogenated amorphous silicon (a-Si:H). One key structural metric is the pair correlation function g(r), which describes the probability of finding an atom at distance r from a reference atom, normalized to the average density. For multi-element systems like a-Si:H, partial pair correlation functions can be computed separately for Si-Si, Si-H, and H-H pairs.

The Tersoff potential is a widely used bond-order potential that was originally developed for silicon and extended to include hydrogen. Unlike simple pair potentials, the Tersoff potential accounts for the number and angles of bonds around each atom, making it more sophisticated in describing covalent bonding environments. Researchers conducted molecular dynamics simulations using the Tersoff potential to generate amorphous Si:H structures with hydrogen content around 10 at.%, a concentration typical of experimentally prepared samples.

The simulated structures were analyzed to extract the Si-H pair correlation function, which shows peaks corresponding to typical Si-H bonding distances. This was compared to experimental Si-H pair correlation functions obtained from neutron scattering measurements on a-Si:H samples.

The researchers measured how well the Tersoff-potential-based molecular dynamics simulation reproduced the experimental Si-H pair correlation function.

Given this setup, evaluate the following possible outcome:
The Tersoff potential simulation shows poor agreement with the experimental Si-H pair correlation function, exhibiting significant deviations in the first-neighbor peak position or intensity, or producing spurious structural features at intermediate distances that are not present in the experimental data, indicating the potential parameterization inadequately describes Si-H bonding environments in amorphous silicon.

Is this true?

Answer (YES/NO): YES